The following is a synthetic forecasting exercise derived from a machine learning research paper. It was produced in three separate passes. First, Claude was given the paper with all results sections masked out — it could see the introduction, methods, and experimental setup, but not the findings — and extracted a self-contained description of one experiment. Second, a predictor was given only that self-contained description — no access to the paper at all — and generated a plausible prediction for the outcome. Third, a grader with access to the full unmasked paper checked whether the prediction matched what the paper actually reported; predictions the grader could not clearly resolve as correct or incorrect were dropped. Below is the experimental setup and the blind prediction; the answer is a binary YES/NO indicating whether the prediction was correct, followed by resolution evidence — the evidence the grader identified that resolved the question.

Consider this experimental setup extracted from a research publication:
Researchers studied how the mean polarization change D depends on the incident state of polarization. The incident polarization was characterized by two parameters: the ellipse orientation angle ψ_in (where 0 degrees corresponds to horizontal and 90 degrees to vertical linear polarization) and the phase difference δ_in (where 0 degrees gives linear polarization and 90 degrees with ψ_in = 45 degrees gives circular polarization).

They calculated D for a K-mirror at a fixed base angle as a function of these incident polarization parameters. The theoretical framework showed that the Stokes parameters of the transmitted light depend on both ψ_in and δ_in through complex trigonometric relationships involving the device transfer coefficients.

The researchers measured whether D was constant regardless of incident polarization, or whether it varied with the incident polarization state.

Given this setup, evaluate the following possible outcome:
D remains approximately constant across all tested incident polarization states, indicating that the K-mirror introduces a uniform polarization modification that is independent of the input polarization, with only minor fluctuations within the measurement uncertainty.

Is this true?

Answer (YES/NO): YES